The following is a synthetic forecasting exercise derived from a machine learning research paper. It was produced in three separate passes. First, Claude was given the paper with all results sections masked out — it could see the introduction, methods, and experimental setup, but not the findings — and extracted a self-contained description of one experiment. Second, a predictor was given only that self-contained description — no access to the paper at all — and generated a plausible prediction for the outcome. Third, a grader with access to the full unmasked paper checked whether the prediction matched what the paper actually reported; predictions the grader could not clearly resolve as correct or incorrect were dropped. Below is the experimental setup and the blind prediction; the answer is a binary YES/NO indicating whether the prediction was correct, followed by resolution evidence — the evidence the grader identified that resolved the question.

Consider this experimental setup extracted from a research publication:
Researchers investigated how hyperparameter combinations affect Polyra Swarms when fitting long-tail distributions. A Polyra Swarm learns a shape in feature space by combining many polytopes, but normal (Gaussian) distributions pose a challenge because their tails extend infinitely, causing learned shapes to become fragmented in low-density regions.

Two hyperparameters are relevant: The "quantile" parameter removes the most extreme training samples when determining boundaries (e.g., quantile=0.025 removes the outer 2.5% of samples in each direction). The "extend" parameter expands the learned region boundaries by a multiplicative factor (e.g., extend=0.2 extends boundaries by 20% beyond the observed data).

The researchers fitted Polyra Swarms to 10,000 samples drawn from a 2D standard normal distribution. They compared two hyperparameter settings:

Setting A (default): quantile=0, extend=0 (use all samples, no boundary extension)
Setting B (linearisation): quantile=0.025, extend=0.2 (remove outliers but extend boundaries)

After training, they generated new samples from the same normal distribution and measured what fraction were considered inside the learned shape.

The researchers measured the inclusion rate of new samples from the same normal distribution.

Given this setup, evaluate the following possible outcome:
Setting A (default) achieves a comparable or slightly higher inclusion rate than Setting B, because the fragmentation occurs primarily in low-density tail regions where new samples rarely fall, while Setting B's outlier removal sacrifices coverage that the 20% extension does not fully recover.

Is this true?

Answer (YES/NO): NO